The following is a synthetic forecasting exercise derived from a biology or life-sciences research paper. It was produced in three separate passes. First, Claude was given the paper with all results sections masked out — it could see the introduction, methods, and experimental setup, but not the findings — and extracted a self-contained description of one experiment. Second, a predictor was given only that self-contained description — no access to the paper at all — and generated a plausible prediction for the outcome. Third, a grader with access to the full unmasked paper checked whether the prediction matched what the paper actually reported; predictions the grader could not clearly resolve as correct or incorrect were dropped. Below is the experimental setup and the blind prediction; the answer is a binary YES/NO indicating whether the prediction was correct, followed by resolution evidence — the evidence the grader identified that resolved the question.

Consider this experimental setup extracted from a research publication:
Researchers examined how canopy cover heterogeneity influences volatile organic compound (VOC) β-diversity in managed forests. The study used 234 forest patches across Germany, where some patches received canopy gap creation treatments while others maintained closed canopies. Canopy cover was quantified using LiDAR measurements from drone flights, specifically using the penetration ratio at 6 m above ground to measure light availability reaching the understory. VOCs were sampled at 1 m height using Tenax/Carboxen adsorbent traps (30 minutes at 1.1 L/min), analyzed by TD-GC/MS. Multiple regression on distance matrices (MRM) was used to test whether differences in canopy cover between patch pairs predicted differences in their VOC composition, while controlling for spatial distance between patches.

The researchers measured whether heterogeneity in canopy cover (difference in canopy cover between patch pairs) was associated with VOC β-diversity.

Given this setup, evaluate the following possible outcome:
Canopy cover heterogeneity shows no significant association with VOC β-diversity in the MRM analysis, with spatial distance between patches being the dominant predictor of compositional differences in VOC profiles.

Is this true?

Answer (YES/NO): YES